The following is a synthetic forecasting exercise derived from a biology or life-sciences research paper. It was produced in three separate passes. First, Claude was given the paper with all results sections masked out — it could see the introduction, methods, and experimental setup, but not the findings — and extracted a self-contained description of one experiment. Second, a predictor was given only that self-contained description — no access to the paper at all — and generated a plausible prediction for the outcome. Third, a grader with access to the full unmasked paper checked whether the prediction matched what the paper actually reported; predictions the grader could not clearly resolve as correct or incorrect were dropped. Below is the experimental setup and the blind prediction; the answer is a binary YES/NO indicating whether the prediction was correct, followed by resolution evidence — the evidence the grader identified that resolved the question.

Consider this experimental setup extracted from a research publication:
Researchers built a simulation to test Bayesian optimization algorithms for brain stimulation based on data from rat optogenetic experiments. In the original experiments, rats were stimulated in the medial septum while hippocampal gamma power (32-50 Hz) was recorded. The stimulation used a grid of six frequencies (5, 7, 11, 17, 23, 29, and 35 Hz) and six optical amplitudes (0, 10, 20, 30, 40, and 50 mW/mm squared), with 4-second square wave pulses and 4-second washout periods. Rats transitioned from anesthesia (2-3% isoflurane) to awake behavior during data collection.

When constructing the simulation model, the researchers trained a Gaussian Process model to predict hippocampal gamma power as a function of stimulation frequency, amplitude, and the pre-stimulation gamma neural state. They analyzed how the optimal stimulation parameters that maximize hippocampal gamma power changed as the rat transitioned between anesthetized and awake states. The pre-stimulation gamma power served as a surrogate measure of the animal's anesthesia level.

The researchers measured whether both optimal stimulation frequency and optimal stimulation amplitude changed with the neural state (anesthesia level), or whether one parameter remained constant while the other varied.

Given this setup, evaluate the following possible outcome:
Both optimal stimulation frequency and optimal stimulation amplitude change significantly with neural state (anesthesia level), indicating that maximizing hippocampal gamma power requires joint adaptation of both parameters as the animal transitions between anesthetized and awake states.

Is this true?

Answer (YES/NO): NO